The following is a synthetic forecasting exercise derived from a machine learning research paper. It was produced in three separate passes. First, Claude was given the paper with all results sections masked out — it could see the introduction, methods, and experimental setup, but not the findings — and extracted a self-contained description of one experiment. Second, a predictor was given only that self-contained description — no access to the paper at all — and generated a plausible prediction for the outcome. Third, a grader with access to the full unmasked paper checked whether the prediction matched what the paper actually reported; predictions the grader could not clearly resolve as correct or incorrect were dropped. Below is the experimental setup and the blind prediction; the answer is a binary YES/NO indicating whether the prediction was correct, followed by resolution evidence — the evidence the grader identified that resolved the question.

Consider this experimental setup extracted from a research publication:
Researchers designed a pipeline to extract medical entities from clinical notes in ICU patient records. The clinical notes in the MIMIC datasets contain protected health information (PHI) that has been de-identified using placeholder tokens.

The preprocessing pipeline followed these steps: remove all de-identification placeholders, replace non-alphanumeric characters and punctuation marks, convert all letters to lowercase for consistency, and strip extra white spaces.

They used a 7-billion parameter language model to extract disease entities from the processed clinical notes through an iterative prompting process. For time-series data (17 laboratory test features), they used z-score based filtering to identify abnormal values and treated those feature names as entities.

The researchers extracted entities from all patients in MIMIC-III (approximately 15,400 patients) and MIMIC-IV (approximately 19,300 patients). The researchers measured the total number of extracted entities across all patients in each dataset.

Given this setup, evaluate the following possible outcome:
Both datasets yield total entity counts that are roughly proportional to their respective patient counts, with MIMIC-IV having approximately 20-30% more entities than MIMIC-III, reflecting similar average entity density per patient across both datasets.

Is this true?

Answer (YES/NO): NO